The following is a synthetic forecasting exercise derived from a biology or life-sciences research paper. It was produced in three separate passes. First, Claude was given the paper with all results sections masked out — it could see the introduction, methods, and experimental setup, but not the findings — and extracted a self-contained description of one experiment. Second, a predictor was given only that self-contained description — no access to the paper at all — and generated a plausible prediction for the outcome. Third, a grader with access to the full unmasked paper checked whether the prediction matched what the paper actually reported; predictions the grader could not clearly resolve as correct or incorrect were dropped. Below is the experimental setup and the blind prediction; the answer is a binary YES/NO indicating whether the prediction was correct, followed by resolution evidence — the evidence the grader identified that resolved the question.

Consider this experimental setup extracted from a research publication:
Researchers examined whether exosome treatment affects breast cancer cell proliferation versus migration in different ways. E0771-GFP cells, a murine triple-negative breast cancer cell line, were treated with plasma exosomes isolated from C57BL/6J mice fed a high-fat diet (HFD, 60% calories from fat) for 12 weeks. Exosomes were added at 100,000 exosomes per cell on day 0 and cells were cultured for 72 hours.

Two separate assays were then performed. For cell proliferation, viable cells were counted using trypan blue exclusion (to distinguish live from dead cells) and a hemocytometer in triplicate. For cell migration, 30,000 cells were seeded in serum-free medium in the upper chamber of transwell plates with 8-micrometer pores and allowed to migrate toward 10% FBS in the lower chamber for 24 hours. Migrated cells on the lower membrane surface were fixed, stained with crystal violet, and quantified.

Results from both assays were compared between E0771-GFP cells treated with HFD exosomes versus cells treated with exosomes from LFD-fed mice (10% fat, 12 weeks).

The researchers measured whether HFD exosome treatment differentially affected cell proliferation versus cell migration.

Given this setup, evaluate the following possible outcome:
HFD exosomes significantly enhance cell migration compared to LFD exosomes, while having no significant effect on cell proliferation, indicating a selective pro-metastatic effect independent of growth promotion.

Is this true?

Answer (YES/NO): NO